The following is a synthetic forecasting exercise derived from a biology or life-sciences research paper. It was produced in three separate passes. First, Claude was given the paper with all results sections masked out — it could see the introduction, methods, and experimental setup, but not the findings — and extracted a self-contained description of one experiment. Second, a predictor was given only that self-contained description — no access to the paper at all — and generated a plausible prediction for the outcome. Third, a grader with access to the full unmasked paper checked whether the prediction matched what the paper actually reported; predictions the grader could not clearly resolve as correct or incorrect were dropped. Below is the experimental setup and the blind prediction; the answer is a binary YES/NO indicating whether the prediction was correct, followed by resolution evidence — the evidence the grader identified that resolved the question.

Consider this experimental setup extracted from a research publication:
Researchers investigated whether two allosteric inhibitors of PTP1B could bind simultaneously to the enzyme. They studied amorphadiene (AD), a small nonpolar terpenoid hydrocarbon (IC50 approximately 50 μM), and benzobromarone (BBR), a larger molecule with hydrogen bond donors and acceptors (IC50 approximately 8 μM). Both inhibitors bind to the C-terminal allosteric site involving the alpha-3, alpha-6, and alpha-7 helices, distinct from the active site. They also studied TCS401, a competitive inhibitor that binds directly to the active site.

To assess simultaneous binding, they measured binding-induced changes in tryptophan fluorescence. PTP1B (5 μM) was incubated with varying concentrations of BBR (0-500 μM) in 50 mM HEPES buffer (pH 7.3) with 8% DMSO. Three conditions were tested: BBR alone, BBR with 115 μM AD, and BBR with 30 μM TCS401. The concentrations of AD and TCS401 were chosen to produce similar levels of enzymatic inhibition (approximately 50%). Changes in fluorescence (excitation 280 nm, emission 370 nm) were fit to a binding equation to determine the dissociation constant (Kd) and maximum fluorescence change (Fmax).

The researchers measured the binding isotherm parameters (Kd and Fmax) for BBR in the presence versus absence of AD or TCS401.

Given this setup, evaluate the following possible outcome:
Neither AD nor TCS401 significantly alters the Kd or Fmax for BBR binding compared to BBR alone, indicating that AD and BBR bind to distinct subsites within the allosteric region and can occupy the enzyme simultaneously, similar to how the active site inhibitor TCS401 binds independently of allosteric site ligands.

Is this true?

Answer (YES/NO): NO